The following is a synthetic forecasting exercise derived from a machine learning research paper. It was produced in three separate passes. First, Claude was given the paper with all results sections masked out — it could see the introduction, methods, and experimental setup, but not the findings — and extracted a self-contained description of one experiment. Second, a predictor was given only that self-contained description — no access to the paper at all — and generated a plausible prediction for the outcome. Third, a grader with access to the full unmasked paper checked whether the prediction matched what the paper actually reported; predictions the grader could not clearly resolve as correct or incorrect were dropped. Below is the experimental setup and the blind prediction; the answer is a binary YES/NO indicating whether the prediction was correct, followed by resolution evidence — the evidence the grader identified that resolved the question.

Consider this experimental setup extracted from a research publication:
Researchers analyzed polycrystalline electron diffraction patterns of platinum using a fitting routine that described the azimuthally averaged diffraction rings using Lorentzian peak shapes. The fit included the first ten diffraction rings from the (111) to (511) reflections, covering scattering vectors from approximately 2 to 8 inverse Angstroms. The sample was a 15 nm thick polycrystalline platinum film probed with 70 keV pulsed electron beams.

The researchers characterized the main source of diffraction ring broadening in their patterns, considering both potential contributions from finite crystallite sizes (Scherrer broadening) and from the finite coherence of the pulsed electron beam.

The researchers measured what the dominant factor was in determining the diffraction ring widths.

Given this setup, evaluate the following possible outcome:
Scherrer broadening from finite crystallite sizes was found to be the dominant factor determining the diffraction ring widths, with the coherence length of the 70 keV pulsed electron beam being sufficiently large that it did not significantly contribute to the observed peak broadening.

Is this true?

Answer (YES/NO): NO